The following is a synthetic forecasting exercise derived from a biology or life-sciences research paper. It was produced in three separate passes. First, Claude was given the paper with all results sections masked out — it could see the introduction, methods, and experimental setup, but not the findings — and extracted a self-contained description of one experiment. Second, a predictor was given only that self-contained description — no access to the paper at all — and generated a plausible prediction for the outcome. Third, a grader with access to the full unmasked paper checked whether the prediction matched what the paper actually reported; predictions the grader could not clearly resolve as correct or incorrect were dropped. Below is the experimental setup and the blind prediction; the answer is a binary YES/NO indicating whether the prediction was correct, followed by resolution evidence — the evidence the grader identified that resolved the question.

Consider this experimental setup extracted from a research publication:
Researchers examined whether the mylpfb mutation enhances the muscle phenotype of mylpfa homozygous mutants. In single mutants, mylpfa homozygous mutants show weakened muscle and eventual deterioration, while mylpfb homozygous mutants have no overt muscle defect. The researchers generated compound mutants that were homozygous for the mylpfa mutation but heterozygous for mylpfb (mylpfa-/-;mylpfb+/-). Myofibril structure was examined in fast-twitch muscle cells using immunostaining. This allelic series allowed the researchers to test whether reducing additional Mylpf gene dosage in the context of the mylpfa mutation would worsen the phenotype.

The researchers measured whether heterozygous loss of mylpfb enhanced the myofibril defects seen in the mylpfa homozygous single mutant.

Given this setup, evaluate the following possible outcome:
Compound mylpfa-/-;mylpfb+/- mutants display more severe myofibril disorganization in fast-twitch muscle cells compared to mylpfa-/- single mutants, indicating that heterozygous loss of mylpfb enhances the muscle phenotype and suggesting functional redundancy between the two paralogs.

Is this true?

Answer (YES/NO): YES